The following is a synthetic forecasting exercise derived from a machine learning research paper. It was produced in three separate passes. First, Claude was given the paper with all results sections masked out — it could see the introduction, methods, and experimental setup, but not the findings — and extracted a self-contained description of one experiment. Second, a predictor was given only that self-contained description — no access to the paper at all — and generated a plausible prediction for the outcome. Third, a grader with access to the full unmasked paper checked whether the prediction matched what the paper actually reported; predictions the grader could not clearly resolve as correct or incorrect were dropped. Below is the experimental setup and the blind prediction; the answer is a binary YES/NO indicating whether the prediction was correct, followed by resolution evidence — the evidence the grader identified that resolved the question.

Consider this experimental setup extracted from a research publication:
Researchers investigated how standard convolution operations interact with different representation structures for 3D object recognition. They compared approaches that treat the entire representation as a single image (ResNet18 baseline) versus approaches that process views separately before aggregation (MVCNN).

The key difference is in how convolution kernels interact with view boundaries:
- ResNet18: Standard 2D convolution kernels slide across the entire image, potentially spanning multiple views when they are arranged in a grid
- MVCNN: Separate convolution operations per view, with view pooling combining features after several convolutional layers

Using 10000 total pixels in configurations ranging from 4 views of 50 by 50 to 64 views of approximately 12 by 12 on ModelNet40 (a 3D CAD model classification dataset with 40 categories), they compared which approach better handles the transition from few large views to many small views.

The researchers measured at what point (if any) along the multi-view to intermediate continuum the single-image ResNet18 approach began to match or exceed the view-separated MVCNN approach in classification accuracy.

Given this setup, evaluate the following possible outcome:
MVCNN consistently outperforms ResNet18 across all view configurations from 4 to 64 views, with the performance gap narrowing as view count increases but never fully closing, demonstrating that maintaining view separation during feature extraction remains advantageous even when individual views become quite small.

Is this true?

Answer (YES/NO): NO